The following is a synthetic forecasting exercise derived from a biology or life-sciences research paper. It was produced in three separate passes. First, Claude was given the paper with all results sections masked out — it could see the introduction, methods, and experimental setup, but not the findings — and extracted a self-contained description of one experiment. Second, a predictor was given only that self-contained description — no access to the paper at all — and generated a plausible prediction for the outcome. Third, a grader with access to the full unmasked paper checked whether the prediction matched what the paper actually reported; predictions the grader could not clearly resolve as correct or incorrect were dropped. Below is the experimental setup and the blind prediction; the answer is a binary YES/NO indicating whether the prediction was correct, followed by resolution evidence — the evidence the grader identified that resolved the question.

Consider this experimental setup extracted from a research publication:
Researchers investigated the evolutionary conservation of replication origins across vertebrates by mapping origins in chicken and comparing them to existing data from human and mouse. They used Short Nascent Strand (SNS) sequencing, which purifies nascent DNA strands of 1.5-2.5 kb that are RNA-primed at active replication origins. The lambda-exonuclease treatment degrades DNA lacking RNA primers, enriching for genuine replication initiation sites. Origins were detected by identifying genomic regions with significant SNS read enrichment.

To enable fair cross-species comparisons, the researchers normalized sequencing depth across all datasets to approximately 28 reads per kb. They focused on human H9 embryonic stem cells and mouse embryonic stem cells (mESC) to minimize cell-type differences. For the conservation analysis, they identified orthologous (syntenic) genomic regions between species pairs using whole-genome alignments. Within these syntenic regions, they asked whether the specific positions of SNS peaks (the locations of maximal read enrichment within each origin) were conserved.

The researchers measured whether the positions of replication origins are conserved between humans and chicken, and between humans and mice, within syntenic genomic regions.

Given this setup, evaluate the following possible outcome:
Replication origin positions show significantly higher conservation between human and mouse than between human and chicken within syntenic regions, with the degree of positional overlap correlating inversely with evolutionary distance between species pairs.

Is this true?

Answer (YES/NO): YES